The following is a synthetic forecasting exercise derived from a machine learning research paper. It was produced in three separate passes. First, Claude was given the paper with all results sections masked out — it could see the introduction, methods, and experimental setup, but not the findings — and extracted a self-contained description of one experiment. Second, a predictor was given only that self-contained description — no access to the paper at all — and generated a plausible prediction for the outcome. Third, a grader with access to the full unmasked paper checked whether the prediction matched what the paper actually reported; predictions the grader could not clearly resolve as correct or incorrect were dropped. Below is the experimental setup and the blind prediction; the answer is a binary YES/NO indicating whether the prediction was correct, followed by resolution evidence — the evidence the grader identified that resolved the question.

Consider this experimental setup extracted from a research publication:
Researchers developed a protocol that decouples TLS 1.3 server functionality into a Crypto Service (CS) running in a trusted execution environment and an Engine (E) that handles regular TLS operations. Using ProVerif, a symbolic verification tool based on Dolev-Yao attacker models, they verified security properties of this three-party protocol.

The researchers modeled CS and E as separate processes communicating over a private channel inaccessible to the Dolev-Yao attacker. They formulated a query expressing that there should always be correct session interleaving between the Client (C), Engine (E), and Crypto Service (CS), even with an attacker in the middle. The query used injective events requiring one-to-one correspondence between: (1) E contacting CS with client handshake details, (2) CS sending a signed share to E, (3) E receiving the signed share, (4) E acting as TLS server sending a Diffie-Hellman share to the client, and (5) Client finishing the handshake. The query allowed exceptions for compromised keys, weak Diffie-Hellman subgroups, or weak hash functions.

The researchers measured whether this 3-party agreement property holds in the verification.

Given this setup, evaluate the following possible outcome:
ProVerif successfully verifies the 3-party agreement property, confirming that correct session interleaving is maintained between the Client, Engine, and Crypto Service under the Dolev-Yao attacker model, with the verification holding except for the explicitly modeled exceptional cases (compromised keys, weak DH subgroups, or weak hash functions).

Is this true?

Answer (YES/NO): YES